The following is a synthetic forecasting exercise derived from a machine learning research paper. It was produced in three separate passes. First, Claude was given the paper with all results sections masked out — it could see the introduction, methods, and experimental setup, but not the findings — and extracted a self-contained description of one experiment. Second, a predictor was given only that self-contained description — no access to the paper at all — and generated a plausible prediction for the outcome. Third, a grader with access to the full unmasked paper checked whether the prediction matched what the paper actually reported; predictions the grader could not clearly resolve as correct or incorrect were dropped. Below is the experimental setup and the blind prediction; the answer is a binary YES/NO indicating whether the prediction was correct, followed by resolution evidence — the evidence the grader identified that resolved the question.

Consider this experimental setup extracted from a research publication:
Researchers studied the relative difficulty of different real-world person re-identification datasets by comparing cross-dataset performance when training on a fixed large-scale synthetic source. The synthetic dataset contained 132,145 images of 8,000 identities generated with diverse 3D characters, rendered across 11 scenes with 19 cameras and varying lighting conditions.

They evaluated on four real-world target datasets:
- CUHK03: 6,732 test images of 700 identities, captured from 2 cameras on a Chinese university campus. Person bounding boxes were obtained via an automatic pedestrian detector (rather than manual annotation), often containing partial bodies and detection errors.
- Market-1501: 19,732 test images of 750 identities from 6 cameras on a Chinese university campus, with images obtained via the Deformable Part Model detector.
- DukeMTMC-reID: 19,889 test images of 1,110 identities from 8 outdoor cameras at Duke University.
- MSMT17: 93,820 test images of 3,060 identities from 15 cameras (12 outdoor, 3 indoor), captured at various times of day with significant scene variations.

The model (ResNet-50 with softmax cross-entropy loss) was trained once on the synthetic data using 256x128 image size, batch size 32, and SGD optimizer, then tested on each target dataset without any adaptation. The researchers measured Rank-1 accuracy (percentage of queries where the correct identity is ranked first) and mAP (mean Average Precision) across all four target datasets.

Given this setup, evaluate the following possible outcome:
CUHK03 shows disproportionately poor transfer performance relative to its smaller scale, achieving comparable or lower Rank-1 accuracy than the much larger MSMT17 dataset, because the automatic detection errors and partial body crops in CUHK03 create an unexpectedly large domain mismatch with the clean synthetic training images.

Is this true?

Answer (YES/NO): YES